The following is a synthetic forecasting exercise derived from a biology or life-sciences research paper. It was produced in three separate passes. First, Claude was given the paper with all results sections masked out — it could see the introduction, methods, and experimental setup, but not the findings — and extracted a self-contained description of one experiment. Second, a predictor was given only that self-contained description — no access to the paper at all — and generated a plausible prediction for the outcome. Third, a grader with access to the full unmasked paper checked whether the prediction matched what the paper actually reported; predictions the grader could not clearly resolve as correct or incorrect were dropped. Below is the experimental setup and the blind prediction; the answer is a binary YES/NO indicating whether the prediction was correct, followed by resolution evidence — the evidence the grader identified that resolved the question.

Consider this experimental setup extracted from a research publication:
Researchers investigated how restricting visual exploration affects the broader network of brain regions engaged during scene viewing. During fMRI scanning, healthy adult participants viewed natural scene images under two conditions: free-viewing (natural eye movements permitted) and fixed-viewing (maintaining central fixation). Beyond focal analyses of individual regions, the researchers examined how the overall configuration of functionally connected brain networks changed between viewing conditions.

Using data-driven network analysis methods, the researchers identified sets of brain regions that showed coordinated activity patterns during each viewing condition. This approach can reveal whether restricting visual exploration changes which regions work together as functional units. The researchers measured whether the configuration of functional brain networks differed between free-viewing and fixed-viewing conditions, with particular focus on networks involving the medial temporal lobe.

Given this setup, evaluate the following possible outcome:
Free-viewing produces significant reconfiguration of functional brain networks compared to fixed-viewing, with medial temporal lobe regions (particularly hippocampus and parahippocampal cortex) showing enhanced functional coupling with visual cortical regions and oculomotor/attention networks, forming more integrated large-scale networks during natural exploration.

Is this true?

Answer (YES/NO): NO